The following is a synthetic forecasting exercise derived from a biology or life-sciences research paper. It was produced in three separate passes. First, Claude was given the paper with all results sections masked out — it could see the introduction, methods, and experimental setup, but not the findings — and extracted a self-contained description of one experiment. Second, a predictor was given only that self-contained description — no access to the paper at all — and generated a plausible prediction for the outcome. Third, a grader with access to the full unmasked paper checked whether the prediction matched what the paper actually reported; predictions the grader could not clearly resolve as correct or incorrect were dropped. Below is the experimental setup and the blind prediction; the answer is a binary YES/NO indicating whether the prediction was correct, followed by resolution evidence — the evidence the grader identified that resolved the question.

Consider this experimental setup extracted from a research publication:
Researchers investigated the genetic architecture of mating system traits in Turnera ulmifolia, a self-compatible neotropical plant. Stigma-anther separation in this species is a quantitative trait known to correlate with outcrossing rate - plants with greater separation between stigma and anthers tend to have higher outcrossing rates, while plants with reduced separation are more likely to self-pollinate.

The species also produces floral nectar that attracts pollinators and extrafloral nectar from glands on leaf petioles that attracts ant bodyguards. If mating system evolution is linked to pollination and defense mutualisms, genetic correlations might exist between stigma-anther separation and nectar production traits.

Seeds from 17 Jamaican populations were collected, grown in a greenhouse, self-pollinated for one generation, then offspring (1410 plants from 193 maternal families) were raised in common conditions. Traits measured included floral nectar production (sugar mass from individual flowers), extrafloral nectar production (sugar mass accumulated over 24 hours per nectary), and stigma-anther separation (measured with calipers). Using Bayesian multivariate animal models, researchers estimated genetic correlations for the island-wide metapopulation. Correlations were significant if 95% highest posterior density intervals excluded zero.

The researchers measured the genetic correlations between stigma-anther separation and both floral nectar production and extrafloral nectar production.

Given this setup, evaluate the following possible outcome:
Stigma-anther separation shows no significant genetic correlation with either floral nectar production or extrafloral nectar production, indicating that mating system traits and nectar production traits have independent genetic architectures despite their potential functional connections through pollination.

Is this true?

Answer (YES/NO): NO